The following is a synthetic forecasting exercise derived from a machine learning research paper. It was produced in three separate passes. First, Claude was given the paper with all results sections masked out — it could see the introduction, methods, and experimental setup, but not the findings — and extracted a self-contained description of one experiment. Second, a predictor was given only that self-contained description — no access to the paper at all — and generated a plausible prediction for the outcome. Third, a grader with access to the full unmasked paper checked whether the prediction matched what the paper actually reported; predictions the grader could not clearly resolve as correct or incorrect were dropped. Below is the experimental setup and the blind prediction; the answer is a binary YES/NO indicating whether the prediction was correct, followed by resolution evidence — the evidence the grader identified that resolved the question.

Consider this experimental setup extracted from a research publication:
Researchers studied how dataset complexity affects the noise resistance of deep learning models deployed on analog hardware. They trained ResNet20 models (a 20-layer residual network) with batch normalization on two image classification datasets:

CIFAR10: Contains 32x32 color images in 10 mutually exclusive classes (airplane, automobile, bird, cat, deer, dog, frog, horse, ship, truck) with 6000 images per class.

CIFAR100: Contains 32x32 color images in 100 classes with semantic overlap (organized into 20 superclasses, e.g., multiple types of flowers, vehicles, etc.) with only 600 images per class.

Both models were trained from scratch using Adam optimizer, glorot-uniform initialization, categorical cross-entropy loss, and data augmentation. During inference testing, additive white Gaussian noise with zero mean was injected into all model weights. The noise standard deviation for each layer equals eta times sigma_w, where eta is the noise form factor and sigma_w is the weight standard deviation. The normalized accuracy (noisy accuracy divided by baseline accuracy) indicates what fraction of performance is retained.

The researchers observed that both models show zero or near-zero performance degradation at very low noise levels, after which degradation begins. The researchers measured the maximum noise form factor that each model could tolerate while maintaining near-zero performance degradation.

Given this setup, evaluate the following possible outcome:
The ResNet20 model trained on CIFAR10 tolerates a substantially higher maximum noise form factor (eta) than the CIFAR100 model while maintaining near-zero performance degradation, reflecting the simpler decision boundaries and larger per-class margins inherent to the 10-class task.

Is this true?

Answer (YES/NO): YES